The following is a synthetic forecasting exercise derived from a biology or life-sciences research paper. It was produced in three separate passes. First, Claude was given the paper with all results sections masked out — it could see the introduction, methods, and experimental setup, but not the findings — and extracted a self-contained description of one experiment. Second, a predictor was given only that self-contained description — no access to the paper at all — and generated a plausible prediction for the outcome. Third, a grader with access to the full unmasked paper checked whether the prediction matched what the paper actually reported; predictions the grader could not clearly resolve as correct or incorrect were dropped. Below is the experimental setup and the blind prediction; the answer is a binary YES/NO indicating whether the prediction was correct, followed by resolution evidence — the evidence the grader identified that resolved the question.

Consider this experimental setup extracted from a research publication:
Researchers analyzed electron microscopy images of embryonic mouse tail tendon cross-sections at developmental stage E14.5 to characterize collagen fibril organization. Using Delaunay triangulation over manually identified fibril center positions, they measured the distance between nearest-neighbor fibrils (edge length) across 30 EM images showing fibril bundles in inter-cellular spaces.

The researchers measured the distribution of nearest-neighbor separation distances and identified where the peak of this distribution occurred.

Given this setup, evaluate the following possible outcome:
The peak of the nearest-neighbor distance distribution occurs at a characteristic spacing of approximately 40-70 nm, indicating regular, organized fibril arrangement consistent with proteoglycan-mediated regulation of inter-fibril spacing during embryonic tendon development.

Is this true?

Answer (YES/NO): YES